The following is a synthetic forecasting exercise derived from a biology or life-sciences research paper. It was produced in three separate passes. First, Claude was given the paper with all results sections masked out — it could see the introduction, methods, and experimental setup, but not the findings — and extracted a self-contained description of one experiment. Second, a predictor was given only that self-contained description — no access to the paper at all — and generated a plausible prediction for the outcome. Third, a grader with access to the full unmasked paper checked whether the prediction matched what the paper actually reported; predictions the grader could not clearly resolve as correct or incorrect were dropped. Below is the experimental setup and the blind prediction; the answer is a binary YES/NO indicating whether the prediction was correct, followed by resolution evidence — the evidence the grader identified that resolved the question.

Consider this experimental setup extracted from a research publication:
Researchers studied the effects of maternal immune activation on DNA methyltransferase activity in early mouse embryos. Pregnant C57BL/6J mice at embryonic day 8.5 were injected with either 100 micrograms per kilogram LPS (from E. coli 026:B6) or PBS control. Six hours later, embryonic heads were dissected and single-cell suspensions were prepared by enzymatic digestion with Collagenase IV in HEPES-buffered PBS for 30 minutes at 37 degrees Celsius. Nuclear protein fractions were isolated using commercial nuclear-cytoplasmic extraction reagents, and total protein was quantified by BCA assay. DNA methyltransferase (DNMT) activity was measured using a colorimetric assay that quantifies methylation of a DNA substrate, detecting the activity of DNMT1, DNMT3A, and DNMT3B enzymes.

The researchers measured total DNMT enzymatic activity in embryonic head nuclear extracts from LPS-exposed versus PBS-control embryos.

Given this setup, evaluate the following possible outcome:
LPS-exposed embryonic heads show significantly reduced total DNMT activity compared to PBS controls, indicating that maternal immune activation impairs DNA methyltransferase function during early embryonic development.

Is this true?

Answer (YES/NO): NO